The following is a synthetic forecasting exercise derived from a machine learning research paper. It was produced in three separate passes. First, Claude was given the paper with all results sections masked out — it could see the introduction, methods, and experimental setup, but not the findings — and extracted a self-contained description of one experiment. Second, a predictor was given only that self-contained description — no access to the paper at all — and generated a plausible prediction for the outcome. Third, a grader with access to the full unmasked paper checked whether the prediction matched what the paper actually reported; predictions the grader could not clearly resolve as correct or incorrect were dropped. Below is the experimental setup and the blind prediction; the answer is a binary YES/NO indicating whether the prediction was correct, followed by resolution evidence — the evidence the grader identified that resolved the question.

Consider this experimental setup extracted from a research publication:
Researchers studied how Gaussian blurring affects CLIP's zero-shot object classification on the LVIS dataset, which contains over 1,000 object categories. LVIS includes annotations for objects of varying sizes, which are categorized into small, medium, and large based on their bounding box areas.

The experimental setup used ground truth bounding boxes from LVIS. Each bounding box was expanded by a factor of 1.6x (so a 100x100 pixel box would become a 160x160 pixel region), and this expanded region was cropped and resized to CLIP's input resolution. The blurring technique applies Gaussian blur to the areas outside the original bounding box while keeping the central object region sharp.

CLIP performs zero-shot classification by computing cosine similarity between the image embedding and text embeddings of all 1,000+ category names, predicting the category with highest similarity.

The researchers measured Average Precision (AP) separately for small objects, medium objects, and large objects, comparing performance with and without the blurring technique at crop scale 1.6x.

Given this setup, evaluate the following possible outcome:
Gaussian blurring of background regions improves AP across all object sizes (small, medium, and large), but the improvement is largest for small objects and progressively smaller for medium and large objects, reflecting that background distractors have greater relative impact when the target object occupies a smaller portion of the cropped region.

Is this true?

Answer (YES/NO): NO